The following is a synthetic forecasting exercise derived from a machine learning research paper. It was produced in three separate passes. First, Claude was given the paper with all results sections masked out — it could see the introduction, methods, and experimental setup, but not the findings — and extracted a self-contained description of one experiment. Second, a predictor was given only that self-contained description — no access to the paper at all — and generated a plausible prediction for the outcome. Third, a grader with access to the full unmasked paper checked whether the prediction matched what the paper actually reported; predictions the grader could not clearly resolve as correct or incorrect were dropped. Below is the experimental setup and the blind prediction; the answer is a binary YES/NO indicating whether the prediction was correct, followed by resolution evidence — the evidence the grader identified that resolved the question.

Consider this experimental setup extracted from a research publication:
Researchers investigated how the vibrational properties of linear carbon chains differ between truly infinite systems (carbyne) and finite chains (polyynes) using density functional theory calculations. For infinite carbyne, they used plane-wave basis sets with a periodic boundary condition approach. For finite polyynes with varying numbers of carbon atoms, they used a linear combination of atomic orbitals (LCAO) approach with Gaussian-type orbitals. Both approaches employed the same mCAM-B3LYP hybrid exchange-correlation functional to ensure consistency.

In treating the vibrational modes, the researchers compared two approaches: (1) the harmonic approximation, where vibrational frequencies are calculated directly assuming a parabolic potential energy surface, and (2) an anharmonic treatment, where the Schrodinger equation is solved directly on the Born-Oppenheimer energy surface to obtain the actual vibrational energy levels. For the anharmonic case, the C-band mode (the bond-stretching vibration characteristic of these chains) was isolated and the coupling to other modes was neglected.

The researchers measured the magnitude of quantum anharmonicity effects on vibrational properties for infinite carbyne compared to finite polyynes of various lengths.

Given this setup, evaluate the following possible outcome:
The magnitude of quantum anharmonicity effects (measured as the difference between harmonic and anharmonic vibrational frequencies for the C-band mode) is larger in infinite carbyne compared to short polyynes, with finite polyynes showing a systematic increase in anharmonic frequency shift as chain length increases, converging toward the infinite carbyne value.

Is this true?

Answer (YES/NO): NO